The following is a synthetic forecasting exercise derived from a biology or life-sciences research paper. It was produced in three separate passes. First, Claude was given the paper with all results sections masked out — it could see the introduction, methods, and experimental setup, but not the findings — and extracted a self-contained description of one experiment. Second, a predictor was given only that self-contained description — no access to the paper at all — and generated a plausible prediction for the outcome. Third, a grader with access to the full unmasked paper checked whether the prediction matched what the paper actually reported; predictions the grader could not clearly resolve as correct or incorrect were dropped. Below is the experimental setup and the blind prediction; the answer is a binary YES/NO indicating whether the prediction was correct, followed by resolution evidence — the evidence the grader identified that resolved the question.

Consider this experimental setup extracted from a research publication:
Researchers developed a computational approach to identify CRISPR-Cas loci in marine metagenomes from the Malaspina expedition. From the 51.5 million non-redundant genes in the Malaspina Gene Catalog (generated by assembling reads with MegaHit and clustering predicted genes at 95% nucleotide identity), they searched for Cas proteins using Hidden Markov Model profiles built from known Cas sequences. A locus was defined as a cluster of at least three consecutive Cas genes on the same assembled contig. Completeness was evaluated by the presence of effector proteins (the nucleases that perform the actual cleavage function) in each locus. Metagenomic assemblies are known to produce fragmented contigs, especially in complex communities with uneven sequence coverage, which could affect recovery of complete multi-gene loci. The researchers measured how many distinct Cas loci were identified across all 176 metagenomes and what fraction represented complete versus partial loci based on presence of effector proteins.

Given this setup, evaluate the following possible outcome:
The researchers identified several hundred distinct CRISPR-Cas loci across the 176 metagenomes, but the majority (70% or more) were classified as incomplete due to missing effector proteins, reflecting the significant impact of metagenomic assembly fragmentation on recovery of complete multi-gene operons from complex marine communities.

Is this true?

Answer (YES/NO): NO